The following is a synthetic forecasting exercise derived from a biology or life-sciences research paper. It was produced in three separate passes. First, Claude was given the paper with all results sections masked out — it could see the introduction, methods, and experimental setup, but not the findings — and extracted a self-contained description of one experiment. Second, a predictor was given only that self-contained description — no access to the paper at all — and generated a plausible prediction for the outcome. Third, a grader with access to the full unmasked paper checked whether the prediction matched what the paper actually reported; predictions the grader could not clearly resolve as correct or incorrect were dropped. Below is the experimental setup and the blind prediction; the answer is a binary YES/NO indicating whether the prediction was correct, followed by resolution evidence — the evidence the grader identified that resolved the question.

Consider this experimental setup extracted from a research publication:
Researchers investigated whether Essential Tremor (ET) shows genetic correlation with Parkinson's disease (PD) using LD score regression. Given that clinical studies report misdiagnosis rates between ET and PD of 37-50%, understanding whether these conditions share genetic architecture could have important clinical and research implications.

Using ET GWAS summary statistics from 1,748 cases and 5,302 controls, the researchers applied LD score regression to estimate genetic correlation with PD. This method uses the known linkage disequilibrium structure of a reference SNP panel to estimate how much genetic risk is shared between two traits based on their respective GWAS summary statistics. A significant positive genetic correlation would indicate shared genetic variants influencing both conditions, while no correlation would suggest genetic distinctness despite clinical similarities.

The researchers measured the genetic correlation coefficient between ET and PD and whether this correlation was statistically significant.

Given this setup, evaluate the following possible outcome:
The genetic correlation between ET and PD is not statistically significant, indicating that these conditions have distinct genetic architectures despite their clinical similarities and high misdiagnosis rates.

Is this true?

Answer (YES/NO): YES